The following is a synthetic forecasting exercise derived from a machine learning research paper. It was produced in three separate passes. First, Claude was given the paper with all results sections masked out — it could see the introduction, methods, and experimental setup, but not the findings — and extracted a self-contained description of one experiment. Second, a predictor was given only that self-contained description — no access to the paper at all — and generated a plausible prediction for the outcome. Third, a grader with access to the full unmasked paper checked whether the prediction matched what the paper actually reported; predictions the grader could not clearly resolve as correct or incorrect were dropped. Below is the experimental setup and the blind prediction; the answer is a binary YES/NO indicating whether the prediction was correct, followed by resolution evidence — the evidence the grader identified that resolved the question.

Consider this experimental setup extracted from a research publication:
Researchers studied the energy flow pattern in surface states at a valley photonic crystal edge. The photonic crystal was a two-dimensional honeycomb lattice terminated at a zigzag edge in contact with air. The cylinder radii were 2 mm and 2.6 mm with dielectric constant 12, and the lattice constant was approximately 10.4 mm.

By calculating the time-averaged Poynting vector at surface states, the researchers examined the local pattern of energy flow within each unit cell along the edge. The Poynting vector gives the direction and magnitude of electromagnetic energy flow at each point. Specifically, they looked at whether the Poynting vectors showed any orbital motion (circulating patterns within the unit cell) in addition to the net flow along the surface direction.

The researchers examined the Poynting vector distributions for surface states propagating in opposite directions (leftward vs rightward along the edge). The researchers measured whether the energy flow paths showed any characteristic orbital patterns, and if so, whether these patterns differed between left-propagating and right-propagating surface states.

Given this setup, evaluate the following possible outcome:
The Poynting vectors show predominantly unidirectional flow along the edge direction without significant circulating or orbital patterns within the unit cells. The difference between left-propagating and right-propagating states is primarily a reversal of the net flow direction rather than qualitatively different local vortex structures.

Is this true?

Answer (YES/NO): NO